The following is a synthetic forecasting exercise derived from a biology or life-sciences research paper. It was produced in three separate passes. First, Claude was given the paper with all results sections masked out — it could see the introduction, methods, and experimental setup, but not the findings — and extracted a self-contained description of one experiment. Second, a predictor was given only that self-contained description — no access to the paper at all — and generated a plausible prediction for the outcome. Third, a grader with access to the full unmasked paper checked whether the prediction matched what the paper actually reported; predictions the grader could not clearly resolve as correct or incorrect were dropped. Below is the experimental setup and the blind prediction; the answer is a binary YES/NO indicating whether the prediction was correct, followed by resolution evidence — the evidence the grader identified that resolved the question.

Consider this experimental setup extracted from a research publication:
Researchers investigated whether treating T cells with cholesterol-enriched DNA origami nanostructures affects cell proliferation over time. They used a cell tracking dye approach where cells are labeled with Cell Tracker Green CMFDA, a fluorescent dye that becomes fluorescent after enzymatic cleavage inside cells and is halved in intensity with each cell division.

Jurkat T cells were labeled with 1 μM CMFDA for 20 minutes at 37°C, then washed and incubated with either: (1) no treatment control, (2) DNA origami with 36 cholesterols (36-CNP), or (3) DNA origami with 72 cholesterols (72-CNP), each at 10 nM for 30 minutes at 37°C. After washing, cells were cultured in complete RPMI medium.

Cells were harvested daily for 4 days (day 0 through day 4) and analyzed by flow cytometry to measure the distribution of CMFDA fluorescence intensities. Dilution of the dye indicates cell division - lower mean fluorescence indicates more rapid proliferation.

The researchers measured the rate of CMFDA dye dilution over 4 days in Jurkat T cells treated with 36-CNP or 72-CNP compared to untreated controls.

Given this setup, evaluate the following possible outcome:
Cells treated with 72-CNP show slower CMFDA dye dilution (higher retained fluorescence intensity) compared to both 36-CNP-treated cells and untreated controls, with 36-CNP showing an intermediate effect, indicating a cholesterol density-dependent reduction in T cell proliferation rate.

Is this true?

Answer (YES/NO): NO